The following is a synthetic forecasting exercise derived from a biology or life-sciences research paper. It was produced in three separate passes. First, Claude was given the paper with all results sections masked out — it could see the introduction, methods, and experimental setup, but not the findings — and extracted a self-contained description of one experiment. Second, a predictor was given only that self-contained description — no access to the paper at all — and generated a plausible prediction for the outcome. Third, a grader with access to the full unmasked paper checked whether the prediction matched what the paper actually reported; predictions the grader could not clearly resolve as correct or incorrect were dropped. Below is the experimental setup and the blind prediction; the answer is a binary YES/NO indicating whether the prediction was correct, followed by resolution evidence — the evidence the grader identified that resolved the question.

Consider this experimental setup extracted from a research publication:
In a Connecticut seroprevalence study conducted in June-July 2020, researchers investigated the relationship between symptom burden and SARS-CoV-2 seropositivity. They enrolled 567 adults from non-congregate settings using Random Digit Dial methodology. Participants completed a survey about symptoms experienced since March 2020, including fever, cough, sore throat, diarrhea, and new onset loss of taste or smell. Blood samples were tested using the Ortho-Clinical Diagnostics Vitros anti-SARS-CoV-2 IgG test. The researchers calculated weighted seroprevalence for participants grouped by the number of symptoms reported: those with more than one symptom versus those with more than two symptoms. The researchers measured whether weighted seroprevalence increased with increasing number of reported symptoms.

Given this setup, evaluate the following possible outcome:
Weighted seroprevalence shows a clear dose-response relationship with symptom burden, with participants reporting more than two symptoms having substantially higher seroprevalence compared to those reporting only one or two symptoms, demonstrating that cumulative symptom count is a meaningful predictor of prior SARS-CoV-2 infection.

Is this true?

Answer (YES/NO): NO